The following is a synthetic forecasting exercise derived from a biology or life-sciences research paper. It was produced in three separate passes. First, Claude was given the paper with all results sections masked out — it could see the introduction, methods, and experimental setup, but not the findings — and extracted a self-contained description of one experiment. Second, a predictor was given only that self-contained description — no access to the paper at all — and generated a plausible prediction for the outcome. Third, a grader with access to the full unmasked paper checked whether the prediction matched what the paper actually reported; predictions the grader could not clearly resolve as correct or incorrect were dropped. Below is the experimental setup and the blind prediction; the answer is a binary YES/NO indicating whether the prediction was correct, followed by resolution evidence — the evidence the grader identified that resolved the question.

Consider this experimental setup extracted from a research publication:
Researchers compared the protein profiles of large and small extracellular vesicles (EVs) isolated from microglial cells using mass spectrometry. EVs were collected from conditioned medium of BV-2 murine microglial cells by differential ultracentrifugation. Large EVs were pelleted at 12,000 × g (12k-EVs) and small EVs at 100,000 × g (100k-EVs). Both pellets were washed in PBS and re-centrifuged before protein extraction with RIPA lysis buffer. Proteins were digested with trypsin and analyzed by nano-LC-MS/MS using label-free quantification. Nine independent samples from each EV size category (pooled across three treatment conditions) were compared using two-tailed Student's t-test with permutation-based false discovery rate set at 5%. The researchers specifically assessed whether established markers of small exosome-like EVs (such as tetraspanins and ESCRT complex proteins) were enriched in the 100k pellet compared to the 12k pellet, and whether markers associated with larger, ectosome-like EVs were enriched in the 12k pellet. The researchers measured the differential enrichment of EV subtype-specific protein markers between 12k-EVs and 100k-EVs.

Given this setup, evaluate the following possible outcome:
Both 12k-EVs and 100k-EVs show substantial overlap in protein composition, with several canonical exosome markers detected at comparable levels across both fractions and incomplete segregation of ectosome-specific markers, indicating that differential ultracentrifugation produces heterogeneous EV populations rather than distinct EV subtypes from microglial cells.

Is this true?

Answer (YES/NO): NO